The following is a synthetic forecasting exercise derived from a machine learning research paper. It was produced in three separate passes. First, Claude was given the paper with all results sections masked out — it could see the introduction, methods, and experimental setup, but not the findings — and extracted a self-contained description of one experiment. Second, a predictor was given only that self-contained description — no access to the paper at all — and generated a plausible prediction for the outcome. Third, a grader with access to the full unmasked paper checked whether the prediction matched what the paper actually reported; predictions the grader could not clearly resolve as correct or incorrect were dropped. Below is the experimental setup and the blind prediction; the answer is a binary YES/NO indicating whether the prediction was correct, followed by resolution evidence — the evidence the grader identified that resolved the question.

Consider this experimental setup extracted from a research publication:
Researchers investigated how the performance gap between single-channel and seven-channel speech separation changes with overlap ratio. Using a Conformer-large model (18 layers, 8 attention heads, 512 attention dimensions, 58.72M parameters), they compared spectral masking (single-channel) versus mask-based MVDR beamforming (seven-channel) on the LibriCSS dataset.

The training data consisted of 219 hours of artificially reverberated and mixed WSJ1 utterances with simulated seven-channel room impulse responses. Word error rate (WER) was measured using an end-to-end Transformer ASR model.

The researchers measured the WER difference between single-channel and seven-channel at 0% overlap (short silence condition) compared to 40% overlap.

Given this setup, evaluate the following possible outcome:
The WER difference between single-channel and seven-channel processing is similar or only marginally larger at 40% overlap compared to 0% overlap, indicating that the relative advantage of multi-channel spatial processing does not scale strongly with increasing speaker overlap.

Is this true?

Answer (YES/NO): NO